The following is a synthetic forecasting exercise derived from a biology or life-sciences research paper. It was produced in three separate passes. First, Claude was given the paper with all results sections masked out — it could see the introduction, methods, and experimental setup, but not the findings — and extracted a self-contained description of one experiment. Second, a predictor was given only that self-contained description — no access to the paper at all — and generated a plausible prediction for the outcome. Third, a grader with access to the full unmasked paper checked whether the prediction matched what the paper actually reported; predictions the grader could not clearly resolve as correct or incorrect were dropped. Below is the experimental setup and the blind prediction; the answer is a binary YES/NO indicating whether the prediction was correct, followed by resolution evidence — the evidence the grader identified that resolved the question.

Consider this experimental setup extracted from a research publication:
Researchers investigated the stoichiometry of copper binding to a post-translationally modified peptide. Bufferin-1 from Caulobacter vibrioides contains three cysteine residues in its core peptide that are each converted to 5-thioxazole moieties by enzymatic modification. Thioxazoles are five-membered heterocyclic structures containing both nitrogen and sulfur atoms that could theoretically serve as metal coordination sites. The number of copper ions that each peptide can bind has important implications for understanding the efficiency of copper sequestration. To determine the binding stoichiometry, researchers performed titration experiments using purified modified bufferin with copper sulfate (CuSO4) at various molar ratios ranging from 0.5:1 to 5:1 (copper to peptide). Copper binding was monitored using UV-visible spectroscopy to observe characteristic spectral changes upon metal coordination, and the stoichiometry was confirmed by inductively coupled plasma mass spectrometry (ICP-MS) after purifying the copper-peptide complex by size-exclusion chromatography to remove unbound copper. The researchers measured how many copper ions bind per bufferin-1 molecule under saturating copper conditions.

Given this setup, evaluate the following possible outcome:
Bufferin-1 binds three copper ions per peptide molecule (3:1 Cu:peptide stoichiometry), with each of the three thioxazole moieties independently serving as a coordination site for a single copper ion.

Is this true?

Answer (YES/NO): NO